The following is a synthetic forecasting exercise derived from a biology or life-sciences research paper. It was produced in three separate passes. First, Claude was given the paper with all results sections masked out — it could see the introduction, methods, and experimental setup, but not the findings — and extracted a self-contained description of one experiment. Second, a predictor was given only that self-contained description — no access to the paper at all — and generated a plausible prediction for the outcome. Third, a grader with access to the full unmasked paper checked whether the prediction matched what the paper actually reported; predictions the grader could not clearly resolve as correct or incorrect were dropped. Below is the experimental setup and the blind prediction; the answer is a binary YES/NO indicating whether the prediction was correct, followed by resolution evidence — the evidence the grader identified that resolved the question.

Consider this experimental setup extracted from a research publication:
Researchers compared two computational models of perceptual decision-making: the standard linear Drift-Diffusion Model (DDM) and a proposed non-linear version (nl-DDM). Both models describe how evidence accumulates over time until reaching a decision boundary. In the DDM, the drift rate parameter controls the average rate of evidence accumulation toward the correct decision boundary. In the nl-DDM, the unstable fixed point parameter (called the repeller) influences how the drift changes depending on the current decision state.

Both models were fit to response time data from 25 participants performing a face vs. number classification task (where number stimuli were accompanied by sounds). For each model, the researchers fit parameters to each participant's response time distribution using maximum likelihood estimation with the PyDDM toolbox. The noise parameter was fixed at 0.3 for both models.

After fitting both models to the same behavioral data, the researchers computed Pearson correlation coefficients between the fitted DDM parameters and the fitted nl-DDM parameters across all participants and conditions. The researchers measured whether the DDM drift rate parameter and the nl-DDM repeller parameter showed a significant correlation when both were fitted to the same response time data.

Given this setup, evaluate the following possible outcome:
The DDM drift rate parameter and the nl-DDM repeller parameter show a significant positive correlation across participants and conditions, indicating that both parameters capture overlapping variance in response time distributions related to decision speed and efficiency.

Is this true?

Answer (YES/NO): NO